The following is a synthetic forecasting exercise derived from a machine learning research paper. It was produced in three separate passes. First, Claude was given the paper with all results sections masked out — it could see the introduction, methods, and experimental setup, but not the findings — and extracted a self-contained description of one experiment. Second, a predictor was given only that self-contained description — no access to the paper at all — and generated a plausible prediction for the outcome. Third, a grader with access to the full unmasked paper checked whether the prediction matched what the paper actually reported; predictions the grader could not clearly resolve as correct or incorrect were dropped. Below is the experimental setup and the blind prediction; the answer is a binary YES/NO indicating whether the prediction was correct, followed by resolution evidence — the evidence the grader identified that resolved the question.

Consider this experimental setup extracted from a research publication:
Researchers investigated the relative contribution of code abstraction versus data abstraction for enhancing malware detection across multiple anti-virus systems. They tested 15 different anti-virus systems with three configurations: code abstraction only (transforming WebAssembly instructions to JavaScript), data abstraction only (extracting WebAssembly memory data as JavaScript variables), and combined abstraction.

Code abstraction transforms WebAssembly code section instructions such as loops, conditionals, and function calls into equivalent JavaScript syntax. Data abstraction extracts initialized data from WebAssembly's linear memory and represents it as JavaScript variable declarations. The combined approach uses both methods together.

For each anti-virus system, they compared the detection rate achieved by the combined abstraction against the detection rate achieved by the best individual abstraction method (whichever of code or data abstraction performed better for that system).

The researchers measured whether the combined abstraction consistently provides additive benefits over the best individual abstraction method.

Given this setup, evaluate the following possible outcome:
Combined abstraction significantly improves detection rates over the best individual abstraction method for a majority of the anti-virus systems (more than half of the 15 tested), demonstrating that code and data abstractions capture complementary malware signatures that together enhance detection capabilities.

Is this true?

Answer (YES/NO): NO